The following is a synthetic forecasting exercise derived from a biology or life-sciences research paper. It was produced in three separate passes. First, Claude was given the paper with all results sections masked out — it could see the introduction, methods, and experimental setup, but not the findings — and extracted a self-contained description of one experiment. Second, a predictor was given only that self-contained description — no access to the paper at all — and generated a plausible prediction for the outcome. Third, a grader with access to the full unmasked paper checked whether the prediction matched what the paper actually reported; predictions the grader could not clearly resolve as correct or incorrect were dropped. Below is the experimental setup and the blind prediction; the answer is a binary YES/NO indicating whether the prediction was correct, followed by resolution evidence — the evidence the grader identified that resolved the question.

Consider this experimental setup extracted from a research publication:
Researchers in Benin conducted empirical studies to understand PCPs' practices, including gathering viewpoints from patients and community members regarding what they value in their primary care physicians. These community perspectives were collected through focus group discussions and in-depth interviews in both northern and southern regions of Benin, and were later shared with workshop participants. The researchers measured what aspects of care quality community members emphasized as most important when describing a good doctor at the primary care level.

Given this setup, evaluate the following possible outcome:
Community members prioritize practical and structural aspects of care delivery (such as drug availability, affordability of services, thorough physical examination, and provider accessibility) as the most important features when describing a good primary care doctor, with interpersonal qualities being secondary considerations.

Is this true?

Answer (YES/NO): NO